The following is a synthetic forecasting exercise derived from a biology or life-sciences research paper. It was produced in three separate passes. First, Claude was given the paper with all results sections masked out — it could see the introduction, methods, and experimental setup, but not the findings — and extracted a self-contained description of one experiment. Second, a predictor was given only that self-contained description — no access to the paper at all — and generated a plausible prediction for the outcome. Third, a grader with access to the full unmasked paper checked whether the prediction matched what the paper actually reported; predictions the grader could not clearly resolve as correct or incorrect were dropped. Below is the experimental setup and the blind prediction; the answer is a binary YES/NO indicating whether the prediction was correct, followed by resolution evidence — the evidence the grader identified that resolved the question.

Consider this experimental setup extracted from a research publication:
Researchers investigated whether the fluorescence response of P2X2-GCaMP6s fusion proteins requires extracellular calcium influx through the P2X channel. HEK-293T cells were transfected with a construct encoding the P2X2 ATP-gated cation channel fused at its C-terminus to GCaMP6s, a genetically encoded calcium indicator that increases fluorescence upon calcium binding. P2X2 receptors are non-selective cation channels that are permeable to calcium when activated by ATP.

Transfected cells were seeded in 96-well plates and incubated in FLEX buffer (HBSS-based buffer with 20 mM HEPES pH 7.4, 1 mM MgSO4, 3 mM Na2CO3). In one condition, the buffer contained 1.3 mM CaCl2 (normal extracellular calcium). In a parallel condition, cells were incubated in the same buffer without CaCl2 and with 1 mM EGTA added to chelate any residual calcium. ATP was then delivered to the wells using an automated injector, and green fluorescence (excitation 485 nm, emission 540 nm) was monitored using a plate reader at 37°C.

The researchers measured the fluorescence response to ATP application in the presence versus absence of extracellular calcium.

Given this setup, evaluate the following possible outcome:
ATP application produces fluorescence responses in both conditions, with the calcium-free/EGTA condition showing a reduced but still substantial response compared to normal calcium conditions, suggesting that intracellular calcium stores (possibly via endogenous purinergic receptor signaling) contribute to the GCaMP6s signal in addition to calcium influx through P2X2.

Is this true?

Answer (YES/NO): NO